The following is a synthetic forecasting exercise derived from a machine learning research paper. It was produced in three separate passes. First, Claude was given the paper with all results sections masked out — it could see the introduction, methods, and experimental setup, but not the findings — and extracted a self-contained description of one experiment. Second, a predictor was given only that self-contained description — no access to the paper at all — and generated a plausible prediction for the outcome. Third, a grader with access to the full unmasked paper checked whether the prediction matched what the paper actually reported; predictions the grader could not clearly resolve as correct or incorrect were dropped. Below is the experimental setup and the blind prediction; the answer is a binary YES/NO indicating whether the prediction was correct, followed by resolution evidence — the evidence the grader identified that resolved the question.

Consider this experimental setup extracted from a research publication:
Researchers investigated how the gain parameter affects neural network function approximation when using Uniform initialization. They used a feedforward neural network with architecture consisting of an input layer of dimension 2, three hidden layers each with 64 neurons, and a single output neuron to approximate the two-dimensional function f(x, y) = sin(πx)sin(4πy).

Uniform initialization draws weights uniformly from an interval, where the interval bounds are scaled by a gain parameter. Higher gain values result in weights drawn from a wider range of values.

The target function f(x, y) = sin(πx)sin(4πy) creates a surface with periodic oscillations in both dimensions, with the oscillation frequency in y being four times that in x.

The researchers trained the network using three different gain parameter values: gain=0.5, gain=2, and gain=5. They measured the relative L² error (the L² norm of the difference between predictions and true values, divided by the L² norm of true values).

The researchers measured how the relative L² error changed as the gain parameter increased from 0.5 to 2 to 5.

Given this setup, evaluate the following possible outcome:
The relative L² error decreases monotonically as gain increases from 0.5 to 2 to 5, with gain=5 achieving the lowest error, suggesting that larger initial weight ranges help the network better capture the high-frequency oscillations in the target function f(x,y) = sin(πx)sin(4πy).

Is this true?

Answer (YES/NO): NO